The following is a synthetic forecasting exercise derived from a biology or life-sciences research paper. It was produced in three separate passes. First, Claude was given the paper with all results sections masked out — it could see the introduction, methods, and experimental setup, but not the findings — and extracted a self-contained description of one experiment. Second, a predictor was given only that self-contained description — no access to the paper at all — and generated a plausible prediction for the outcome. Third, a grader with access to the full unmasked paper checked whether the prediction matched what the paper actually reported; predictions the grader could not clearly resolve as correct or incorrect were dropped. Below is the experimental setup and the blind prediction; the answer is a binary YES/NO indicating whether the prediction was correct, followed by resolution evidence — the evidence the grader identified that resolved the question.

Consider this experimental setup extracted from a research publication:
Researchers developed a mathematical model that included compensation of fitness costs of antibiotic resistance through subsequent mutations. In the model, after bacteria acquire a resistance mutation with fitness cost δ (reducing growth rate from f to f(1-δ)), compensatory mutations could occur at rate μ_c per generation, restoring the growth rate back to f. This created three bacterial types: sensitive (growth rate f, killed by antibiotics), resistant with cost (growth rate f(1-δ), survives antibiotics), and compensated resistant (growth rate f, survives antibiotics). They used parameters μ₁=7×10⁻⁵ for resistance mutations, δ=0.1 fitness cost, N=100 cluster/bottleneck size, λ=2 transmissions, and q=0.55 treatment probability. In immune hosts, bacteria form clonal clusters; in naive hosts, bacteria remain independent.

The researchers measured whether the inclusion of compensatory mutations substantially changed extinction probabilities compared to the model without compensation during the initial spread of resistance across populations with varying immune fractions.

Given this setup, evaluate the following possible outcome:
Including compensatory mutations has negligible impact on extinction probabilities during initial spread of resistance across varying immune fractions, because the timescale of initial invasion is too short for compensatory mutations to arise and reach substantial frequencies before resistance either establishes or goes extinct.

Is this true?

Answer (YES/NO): YES